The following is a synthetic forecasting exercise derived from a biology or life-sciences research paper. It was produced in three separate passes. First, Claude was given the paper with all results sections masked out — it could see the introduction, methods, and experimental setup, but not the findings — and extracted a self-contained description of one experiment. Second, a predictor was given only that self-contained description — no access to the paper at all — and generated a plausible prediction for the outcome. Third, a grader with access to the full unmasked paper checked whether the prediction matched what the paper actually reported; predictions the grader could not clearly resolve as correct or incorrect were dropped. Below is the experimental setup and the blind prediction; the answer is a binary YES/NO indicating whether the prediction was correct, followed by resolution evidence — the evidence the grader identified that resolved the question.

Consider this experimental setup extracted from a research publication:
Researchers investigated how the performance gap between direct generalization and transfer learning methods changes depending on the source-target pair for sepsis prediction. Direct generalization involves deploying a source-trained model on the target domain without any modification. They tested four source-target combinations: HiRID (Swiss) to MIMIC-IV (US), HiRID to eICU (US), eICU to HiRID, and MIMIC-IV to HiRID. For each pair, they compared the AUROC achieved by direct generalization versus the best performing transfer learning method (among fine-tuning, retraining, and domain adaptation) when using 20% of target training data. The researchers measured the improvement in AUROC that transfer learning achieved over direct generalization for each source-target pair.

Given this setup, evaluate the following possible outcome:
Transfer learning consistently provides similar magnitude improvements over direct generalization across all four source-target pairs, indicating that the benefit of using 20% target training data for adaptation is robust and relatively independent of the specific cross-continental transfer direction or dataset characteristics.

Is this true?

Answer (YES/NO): NO